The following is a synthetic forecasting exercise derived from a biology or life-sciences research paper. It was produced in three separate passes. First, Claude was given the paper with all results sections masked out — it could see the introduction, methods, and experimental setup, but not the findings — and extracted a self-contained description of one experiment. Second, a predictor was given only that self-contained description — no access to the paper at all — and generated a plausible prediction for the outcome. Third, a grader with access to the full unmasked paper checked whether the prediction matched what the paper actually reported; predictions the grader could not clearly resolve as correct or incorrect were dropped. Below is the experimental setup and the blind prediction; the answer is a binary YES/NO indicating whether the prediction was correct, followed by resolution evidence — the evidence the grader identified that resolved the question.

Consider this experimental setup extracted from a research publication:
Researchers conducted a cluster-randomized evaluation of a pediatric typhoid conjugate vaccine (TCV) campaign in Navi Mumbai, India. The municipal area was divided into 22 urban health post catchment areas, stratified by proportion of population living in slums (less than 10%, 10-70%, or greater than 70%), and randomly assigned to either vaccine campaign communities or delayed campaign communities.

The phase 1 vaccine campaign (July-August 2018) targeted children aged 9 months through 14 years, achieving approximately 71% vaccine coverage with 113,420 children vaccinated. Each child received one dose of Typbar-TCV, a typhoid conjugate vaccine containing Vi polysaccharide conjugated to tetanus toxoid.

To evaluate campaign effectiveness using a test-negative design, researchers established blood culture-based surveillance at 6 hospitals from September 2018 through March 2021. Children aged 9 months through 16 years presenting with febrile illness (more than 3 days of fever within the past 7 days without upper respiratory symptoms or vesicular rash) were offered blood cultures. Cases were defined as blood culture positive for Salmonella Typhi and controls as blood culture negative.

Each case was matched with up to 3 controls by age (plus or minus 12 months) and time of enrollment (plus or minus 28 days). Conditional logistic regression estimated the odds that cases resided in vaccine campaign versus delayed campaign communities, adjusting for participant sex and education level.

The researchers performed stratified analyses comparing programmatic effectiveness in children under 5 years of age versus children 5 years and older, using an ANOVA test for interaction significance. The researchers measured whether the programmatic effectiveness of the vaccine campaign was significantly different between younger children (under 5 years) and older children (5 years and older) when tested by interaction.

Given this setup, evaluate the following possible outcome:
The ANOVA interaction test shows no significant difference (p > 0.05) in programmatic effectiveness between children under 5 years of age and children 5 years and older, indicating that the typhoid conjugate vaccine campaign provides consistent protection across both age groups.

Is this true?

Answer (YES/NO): YES